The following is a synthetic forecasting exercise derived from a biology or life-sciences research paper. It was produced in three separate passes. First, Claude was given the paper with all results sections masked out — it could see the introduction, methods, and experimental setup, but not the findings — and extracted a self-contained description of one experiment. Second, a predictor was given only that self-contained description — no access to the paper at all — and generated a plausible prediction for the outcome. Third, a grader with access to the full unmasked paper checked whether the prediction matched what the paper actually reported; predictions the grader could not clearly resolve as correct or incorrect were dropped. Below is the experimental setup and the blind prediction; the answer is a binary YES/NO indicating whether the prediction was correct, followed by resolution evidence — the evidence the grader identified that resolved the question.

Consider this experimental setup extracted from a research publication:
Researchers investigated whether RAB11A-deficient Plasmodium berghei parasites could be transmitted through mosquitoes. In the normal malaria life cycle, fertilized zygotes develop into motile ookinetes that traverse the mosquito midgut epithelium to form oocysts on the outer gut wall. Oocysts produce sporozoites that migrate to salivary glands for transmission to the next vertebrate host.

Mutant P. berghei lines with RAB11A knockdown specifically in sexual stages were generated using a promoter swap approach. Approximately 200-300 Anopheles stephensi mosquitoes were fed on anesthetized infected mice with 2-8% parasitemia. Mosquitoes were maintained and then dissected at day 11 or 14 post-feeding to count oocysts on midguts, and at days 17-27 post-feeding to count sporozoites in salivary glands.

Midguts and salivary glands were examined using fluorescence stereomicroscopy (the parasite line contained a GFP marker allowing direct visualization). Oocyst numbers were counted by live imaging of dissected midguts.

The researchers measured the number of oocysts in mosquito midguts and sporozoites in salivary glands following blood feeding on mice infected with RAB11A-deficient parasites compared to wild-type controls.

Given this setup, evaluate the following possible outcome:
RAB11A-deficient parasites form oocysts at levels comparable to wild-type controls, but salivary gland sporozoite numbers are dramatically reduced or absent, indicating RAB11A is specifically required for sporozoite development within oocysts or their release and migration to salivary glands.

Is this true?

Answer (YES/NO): NO